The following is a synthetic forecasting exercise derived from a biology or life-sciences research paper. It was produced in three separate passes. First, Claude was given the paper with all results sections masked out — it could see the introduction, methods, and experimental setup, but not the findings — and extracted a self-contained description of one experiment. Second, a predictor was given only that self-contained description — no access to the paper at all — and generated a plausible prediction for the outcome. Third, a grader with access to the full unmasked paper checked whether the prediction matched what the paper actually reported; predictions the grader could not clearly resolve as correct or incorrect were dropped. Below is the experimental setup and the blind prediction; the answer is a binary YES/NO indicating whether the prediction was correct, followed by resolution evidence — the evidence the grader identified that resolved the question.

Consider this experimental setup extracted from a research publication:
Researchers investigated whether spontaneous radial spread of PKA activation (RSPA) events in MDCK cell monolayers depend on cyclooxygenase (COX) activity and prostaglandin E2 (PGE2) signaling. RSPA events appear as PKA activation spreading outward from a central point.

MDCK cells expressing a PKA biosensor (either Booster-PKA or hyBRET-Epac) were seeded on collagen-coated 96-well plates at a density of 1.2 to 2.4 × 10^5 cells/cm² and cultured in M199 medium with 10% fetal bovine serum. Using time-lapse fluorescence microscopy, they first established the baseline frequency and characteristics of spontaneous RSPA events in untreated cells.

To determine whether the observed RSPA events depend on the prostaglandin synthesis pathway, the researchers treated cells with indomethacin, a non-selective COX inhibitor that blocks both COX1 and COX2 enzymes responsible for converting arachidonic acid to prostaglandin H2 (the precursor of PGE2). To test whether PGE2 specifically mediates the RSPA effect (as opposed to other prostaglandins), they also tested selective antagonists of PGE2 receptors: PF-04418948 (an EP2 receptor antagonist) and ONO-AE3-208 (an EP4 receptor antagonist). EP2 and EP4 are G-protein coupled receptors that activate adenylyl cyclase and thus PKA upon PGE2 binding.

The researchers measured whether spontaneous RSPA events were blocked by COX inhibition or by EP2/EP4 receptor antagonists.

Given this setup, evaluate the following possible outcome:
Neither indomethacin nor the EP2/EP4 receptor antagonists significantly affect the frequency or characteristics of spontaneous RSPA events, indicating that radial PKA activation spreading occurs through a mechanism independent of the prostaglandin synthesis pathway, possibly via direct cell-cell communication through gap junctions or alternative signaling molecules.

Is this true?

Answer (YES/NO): NO